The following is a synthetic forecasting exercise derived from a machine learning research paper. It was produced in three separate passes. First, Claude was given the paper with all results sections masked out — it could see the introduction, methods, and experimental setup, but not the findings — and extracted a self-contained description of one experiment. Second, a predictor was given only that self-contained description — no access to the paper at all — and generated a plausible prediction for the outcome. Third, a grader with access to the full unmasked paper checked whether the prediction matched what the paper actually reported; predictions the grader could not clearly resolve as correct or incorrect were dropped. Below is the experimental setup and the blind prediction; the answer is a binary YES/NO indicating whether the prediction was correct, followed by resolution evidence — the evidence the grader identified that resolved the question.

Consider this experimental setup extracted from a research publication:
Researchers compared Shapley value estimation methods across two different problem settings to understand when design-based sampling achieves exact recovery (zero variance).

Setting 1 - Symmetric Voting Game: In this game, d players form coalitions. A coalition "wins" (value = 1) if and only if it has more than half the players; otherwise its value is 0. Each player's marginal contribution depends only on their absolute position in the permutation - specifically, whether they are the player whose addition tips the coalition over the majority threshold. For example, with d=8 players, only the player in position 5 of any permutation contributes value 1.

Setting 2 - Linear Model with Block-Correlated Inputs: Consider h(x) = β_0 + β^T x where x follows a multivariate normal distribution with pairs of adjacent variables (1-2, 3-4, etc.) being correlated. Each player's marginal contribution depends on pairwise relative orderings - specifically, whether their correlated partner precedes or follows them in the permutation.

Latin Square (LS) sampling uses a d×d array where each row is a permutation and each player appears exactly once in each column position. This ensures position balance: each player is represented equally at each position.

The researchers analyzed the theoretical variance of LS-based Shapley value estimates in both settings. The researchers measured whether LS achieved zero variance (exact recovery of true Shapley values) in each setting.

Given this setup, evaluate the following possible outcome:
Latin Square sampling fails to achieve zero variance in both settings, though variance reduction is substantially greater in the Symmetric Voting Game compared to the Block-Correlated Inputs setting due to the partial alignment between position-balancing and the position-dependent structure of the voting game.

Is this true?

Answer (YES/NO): NO